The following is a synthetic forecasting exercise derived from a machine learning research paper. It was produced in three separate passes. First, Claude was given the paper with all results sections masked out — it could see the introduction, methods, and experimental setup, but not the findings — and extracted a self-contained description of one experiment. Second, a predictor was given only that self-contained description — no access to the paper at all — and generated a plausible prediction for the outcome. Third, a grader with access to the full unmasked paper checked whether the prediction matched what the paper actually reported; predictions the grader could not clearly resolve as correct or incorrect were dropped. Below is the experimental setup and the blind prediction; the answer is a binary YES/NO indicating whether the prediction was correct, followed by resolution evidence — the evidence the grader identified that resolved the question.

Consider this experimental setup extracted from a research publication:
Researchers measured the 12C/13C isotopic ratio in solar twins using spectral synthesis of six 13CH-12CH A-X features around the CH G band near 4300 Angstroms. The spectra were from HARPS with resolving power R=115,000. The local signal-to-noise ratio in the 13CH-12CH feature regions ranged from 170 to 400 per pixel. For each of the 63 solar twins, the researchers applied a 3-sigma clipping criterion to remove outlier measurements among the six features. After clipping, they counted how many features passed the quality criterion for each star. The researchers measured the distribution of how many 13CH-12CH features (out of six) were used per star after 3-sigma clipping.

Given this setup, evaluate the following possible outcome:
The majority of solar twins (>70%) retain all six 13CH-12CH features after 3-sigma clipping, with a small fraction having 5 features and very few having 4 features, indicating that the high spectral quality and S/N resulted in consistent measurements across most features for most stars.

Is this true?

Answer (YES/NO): NO